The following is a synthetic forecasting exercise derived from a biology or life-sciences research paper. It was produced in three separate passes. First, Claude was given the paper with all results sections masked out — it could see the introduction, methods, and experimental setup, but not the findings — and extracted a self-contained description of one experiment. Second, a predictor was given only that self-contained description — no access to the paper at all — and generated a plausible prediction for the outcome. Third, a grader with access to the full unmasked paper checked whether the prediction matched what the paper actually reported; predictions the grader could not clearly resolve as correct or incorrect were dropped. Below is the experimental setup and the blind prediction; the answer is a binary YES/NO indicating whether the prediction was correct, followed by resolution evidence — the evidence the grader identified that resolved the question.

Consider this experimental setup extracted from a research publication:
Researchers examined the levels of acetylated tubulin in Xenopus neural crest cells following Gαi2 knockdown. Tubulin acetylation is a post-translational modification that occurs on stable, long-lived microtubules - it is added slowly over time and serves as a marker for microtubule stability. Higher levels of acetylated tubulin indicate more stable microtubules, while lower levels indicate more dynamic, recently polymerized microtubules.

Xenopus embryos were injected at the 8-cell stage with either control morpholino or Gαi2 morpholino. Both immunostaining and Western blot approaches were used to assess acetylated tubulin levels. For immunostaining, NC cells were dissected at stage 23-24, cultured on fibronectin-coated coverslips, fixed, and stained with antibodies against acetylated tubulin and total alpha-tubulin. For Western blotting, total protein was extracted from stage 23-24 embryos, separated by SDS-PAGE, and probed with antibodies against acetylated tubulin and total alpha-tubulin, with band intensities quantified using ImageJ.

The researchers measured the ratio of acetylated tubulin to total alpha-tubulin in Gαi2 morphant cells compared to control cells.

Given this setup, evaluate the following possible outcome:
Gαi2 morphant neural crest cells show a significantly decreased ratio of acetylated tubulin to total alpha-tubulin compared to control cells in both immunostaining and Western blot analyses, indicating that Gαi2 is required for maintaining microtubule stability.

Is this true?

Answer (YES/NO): NO